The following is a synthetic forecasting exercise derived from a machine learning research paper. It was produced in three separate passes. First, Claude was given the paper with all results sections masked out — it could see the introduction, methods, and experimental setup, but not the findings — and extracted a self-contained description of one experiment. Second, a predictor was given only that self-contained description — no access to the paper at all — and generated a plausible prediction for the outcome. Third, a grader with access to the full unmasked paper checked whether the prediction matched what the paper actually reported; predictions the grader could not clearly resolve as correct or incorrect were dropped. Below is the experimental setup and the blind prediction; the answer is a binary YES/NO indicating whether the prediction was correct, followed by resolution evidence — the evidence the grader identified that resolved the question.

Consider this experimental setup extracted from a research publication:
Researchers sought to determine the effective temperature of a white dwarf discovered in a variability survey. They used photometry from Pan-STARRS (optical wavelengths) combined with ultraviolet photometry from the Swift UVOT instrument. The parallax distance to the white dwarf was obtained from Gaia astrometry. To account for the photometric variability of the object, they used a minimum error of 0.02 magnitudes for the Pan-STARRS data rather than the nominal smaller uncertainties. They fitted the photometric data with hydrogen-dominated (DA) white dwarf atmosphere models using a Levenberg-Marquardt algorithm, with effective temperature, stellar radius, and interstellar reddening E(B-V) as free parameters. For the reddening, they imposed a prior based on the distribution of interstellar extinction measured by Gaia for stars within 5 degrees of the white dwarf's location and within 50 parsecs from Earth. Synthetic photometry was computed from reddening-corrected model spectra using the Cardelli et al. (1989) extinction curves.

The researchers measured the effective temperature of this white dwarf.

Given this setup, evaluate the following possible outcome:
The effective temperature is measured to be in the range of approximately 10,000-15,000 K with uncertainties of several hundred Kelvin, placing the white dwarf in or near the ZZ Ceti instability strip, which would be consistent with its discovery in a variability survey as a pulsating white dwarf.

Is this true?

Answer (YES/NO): NO